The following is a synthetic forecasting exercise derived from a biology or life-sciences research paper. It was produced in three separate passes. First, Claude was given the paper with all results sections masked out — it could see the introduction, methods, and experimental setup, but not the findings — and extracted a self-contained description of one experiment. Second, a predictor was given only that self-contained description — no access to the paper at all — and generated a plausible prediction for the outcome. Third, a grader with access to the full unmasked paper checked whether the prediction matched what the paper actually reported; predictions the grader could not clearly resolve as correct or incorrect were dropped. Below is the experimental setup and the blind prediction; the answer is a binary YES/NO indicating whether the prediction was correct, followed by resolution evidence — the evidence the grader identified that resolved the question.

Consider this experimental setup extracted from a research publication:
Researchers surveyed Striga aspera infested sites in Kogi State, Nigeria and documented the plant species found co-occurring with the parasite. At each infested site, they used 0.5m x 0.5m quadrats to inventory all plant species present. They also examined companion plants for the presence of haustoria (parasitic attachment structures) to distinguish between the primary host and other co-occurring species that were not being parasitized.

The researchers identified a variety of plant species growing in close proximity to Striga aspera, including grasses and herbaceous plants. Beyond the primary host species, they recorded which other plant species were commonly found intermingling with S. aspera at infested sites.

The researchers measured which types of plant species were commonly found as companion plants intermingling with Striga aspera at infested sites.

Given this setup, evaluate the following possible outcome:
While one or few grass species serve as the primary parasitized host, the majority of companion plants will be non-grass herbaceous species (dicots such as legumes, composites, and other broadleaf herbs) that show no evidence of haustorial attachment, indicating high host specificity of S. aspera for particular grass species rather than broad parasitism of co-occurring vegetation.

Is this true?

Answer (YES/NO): NO